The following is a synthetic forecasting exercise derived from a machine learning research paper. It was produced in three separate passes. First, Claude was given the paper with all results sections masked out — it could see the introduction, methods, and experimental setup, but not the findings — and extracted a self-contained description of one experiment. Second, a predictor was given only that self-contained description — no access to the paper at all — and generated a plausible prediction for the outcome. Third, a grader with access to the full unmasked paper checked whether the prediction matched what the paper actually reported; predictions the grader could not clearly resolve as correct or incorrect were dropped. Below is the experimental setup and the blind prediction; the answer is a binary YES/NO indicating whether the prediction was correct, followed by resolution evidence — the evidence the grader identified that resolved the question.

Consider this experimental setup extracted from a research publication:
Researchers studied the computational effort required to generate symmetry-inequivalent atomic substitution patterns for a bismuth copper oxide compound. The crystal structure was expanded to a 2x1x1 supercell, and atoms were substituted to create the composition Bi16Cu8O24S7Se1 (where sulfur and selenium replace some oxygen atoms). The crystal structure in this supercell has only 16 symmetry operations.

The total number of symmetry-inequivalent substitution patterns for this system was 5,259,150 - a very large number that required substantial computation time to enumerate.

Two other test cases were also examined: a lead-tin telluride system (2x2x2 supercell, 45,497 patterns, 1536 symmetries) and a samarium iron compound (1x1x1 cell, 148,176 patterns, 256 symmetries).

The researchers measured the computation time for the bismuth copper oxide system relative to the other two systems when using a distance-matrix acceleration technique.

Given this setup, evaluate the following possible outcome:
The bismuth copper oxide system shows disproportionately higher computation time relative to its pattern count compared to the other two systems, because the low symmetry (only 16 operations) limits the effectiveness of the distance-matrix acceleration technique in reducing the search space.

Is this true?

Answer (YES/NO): NO